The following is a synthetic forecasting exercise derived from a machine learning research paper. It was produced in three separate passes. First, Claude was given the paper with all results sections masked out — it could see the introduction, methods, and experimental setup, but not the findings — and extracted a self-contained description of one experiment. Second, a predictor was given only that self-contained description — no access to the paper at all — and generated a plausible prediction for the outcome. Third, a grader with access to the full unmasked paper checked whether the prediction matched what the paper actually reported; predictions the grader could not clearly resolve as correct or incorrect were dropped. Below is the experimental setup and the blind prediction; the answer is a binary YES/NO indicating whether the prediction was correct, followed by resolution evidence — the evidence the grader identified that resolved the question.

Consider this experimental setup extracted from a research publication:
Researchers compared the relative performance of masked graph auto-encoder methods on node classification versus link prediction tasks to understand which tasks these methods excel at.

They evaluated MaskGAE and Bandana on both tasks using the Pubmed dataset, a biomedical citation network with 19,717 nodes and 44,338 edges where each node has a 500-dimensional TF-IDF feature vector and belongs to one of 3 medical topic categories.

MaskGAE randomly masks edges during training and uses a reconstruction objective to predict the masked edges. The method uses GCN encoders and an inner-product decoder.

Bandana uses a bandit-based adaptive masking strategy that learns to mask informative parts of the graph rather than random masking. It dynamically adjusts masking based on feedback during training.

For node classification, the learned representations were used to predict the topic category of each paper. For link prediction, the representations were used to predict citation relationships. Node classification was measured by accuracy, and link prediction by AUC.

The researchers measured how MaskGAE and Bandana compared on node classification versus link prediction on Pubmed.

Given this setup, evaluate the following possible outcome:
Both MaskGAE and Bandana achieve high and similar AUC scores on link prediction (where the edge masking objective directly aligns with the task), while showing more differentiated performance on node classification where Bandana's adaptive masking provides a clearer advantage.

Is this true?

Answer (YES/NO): NO